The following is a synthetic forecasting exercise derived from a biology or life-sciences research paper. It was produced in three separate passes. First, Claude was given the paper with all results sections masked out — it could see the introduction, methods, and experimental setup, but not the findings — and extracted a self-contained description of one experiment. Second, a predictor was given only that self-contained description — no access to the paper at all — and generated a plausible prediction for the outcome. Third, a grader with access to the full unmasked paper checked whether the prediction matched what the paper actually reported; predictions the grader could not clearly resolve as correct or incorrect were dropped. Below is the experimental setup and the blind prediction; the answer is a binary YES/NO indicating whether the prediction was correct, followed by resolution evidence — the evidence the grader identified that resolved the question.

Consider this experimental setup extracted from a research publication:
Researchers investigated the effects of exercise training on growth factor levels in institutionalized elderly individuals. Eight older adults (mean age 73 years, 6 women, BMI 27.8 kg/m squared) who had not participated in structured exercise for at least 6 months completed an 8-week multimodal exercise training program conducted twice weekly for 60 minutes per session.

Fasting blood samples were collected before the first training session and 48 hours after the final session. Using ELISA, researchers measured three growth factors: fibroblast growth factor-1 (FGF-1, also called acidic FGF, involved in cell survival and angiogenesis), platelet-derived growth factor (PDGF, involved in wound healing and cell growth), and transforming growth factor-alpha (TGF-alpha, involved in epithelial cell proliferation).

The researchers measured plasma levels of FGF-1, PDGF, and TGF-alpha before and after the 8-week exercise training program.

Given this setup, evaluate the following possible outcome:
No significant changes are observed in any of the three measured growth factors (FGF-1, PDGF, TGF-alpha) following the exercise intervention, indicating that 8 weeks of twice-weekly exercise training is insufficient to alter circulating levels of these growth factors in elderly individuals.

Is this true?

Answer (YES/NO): NO